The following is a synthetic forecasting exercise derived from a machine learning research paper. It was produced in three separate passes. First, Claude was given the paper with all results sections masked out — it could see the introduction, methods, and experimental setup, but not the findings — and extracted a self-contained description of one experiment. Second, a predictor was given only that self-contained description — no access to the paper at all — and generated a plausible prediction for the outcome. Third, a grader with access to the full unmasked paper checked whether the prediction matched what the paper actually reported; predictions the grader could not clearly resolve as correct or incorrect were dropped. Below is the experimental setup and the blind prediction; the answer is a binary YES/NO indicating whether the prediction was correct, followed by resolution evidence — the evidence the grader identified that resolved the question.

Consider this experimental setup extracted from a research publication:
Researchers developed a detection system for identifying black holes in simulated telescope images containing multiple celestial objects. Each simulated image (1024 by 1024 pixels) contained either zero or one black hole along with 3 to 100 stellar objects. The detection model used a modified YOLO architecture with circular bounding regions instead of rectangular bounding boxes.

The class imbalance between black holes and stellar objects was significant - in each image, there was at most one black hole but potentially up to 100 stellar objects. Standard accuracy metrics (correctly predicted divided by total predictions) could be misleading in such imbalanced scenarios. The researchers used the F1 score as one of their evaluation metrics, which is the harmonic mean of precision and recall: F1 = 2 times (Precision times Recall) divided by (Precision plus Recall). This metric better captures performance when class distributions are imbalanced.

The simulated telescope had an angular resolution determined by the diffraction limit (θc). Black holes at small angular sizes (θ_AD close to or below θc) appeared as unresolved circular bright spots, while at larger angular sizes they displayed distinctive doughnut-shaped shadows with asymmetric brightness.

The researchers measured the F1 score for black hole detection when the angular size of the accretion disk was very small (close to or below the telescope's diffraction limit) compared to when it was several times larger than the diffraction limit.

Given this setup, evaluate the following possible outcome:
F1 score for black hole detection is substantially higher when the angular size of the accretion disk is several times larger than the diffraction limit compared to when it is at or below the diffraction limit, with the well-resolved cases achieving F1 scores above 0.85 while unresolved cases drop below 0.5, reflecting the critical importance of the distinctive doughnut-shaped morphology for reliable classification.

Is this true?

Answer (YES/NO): NO